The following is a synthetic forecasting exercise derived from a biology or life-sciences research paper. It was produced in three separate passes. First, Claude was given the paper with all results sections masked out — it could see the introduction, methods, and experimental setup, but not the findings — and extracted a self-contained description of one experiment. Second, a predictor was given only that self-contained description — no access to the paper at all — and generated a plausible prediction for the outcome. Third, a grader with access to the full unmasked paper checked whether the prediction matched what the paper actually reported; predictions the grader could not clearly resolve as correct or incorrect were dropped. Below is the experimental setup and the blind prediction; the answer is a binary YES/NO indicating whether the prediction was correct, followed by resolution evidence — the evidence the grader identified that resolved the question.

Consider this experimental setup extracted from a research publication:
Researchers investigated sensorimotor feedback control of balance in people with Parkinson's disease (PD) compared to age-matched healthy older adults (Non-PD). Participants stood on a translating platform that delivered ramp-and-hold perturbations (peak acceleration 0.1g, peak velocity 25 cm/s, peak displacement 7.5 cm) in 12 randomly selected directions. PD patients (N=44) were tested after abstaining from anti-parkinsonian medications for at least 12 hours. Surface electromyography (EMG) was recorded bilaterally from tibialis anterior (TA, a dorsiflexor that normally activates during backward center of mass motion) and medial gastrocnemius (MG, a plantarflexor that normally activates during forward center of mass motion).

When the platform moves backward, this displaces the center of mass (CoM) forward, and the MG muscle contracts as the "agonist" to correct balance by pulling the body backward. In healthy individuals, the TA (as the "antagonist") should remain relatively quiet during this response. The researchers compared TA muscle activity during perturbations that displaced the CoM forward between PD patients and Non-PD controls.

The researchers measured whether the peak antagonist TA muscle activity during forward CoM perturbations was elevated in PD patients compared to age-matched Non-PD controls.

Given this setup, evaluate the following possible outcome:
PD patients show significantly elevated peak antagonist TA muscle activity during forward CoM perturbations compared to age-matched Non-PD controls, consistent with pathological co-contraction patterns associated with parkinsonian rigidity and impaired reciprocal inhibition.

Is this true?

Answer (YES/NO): YES